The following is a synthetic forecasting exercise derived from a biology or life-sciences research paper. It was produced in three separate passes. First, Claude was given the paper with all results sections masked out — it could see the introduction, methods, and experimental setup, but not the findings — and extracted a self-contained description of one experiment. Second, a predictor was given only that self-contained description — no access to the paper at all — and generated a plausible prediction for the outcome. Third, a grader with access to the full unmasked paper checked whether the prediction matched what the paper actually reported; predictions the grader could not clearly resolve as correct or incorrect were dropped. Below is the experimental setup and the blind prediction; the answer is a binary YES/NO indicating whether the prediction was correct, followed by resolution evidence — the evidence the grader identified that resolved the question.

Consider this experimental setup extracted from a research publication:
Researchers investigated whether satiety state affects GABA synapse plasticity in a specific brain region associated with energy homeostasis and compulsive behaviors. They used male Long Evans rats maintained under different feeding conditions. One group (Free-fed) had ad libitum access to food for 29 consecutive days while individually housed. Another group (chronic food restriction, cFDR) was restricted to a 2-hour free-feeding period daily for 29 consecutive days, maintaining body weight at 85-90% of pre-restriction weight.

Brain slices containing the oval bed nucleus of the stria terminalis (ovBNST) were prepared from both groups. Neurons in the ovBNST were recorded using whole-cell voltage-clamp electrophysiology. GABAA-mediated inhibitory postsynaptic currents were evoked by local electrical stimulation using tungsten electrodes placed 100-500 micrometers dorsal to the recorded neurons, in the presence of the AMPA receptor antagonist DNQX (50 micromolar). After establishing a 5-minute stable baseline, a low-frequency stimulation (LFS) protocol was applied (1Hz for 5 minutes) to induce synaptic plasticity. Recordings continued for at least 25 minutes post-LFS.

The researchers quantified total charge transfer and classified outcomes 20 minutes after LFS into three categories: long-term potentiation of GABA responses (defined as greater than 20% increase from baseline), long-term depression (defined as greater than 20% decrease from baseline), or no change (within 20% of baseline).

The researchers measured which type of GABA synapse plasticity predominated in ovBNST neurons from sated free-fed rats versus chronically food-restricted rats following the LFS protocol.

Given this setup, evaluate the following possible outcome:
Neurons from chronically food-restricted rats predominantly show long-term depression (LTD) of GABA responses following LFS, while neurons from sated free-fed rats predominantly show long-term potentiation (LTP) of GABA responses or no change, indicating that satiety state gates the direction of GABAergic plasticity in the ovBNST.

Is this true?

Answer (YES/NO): NO